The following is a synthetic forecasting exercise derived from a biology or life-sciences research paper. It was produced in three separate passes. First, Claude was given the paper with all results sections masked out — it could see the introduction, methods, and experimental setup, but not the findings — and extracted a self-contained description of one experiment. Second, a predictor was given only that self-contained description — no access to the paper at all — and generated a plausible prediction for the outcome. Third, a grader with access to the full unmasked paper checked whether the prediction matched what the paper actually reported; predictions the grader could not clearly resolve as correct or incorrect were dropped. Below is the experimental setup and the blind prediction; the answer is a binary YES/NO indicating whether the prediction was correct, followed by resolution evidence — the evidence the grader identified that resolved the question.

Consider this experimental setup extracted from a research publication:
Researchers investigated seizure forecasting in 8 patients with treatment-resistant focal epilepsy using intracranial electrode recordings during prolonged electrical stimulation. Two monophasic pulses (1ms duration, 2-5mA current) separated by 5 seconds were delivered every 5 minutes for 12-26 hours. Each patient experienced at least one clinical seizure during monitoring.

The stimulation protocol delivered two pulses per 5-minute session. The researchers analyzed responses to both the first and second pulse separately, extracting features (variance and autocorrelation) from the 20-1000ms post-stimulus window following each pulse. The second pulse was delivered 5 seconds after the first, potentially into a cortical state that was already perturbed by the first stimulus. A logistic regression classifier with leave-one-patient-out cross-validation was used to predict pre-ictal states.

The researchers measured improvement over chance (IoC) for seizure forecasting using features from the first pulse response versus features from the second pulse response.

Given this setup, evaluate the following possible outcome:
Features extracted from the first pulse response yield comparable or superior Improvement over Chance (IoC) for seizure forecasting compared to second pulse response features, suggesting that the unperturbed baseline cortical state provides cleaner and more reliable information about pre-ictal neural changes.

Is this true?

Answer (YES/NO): NO